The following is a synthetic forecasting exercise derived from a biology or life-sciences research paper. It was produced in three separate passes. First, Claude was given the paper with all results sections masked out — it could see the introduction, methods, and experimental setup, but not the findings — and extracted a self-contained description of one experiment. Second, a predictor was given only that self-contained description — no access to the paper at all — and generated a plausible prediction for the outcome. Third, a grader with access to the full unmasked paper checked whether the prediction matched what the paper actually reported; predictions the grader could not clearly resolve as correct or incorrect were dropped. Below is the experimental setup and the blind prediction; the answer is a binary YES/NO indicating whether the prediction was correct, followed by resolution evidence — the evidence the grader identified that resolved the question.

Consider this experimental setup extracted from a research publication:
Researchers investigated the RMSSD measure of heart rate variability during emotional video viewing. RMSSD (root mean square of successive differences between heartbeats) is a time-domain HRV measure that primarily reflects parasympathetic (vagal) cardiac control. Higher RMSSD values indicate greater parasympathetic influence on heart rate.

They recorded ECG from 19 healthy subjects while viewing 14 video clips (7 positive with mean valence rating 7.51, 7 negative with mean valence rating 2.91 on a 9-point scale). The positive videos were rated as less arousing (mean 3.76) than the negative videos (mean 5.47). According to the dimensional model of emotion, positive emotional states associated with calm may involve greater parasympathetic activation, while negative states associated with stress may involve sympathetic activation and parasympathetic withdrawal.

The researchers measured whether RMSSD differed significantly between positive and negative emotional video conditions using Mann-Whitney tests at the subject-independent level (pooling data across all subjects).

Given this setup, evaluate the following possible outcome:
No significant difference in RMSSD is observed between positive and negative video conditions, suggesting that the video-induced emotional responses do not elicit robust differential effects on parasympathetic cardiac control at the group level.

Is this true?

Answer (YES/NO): YES